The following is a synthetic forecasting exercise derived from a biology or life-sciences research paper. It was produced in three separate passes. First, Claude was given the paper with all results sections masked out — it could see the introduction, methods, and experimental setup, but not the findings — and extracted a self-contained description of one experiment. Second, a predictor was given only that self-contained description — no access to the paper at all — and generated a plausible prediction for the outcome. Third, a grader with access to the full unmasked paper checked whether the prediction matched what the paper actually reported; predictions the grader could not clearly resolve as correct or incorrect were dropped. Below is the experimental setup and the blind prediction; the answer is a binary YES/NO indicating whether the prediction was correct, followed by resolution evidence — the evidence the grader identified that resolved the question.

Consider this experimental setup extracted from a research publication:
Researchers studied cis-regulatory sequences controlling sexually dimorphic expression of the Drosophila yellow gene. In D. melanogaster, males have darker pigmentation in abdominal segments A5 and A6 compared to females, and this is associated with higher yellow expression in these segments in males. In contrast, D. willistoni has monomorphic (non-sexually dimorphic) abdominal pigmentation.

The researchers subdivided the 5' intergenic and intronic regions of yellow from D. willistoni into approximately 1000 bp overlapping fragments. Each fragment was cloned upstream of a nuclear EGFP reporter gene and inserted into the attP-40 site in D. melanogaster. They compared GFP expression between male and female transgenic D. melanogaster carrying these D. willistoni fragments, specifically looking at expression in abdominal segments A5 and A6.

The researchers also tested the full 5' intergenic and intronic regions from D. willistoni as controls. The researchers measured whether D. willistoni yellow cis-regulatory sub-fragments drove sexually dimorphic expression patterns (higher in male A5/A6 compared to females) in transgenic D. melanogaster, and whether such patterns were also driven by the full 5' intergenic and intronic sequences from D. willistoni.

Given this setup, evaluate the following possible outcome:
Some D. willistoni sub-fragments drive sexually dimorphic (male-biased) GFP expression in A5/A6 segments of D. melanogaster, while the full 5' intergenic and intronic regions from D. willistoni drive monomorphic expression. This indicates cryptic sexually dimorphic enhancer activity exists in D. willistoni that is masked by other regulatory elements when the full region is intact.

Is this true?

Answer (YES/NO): YES